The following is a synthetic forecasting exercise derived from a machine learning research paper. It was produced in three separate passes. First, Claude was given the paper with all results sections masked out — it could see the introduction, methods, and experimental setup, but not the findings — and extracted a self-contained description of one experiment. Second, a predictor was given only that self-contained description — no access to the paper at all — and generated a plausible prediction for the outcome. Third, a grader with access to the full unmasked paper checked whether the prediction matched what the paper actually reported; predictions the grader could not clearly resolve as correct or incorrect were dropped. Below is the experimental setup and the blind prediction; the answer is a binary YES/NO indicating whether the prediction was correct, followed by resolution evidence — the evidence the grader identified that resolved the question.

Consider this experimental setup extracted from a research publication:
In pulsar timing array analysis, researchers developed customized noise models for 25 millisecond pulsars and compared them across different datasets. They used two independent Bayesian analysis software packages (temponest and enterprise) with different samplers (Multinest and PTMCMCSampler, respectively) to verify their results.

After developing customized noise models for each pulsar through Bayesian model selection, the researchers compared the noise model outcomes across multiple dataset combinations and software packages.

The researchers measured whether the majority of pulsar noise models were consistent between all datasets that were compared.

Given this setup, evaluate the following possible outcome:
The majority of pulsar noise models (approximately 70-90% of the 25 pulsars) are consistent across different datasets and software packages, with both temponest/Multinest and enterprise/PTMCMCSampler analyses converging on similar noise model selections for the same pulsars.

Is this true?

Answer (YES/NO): YES